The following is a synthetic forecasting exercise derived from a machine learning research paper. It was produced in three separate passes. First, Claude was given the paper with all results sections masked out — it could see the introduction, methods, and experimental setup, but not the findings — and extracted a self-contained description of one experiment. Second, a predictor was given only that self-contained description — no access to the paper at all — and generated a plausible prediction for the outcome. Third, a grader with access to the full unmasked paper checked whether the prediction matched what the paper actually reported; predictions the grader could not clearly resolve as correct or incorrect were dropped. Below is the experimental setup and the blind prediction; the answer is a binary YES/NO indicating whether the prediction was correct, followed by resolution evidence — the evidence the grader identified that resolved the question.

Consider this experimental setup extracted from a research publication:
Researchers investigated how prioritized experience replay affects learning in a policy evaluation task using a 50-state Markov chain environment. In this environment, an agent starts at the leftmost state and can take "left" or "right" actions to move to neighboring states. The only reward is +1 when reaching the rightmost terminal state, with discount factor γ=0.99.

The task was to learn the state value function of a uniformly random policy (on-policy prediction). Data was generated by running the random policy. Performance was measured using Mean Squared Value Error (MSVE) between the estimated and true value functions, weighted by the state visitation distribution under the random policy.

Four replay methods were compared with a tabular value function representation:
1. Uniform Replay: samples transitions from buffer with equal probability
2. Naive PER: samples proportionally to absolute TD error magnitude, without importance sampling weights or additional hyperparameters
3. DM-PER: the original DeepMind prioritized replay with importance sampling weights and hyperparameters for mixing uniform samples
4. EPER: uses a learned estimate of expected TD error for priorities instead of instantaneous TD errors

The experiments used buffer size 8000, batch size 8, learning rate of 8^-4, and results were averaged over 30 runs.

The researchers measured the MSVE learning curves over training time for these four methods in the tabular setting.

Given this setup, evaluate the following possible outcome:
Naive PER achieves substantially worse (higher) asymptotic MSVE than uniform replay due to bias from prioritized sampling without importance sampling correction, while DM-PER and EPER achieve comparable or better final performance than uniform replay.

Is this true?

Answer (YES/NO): NO